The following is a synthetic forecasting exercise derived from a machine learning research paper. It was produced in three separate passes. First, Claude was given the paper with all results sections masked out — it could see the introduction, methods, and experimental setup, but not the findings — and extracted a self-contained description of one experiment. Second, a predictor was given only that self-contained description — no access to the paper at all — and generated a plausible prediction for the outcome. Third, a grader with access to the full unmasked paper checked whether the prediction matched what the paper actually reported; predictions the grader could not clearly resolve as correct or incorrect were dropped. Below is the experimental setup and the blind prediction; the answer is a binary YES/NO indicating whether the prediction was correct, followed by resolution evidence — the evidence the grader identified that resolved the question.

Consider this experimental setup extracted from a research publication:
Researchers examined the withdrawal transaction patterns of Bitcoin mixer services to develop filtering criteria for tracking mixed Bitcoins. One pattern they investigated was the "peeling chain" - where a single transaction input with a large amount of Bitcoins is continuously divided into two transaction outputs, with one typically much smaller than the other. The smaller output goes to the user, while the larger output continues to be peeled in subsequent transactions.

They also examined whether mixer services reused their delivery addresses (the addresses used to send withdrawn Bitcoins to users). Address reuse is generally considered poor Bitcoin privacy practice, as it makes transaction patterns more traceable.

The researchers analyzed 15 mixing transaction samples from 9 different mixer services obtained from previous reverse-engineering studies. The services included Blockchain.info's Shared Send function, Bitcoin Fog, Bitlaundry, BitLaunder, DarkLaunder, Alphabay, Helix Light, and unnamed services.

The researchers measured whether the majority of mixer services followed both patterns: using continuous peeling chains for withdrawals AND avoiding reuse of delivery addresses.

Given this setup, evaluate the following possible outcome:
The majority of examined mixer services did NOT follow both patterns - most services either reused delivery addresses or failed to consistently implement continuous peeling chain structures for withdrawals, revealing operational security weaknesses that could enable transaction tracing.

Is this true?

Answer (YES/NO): NO